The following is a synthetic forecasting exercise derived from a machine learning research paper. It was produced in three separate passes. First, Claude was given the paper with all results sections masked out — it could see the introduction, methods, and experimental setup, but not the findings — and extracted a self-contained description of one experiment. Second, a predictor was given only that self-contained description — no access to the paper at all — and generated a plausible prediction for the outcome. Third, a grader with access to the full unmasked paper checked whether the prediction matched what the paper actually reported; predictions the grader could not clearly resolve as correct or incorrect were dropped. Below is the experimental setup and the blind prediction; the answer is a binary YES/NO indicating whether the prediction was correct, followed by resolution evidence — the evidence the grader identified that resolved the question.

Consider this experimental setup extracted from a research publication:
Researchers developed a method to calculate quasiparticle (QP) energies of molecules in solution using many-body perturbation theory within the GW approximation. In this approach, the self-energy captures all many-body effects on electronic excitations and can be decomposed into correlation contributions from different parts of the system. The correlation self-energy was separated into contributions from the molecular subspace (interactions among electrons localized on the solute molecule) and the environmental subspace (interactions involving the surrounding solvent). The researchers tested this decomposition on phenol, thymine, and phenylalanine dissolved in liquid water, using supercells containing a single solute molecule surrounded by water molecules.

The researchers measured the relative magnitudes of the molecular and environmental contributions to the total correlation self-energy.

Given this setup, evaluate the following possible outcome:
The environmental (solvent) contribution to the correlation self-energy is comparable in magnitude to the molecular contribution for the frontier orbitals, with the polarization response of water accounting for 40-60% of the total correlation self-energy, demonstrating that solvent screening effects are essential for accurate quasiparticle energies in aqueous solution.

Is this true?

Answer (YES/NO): NO